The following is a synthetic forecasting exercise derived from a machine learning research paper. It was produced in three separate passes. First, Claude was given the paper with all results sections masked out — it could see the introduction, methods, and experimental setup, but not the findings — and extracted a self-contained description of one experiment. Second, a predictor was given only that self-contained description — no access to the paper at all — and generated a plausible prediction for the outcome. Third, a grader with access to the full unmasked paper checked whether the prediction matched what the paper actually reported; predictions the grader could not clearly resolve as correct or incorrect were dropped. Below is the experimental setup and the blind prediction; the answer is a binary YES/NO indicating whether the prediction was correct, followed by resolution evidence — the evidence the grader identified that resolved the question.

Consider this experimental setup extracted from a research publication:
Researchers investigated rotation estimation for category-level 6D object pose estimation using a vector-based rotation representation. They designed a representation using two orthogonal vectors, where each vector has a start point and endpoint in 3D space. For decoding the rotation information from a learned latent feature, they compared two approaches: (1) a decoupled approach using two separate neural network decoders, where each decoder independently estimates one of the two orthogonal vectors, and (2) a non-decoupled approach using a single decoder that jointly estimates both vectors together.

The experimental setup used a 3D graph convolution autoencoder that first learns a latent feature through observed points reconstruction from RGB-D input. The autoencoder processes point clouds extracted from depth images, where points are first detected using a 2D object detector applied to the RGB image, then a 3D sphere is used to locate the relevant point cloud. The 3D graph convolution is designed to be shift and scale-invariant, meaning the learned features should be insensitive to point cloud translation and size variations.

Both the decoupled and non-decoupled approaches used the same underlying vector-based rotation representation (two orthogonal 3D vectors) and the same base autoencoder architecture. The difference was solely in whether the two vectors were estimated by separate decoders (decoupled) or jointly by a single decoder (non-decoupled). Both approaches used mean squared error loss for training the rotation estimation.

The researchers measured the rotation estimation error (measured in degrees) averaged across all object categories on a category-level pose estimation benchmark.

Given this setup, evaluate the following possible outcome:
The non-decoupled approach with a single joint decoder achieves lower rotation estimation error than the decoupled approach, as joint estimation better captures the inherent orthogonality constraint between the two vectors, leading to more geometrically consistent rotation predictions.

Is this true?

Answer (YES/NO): NO